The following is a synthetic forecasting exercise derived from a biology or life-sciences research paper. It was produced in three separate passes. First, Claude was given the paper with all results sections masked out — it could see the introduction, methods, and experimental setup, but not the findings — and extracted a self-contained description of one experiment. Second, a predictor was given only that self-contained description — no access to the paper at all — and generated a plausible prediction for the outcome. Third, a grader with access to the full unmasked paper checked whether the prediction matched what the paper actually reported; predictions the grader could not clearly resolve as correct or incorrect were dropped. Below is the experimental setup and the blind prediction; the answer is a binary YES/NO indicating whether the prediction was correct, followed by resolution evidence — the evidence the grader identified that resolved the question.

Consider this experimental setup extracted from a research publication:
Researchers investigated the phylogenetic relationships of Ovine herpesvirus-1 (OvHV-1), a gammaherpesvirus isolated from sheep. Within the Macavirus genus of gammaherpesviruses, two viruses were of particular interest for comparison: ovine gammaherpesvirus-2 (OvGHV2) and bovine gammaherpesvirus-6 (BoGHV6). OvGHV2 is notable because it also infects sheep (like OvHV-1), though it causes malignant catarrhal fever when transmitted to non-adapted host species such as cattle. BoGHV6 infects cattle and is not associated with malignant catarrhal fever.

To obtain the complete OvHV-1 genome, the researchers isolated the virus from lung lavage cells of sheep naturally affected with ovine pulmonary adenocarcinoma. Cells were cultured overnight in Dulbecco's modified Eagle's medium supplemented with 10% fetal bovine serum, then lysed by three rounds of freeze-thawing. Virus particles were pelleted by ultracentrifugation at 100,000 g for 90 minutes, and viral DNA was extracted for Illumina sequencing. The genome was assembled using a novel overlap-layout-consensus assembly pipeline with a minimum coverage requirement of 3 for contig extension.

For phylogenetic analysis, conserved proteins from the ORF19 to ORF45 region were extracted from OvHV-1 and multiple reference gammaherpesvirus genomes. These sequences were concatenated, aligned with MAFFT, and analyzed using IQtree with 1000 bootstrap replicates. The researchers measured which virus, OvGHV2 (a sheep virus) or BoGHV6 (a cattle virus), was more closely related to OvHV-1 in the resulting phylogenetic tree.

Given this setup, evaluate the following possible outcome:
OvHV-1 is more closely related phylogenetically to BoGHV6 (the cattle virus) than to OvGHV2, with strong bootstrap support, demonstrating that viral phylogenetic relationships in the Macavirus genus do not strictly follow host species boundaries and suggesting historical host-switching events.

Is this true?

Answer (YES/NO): YES